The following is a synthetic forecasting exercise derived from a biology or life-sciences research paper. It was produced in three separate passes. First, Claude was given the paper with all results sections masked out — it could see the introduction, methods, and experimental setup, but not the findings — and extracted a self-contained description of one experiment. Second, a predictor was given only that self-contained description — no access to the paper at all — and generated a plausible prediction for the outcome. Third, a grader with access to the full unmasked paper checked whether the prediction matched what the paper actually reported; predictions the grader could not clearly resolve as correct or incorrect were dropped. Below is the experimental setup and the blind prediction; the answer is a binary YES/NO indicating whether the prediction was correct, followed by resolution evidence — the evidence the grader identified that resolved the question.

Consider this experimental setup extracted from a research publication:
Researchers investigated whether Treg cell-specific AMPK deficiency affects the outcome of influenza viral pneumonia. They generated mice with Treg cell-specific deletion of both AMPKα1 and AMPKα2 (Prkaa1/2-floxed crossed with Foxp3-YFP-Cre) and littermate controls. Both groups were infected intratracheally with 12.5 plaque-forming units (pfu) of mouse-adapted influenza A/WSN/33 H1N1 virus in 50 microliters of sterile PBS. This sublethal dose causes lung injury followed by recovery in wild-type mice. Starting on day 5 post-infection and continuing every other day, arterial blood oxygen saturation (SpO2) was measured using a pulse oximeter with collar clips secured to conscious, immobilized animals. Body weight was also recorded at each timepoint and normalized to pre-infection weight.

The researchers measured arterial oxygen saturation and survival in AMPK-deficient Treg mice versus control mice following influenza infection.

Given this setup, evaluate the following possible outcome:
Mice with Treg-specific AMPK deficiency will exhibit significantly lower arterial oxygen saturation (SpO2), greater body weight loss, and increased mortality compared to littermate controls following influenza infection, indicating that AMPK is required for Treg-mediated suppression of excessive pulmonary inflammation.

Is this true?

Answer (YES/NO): YES